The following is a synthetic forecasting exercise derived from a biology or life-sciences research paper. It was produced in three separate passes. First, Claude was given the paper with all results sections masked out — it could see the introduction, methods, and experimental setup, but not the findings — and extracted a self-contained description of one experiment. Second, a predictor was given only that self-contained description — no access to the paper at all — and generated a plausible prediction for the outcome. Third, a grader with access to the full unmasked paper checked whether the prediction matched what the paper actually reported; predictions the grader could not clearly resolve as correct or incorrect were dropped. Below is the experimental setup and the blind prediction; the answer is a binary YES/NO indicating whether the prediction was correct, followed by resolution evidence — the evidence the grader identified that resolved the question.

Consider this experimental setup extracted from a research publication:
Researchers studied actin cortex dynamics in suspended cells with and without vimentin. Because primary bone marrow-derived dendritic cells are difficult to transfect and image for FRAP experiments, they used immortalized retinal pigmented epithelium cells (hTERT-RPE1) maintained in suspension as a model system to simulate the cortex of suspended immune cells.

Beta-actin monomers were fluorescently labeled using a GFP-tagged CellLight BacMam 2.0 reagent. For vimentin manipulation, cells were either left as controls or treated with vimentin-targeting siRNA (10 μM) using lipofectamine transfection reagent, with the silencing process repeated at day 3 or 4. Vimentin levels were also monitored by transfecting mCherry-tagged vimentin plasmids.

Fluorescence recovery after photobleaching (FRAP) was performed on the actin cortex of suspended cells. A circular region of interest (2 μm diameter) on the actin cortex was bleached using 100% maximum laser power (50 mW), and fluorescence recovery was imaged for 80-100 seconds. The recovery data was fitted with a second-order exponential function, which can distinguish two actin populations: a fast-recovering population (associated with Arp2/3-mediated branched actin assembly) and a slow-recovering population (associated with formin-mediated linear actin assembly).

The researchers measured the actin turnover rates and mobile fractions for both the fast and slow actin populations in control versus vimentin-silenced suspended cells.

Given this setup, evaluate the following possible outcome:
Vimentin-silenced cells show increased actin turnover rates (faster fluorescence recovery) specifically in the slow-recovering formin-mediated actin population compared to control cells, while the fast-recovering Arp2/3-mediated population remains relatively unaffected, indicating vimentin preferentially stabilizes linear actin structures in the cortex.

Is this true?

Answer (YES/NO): NO